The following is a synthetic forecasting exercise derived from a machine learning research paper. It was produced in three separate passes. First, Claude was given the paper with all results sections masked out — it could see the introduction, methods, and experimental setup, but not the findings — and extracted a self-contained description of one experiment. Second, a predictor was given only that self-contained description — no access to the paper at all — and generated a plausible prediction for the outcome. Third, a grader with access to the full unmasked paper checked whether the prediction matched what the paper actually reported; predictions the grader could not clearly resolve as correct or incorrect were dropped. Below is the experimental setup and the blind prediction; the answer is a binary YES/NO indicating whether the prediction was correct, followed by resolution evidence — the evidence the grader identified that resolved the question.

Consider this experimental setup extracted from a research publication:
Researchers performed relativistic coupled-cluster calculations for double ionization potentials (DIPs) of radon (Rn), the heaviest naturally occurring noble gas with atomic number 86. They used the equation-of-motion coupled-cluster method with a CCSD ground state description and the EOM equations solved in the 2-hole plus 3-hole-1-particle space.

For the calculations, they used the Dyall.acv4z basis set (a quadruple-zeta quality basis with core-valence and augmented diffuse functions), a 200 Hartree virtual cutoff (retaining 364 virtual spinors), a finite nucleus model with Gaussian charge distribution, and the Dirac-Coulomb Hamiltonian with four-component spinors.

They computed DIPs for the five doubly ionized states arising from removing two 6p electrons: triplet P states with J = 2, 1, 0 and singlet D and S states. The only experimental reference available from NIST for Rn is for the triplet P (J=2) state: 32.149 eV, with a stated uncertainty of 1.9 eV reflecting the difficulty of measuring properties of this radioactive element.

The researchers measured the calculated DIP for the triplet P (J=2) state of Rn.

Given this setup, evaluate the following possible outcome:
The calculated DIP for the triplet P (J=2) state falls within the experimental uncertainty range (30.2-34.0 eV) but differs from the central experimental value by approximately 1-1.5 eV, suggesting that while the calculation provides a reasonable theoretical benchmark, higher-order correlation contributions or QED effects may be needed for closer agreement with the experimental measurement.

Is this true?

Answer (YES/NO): NO